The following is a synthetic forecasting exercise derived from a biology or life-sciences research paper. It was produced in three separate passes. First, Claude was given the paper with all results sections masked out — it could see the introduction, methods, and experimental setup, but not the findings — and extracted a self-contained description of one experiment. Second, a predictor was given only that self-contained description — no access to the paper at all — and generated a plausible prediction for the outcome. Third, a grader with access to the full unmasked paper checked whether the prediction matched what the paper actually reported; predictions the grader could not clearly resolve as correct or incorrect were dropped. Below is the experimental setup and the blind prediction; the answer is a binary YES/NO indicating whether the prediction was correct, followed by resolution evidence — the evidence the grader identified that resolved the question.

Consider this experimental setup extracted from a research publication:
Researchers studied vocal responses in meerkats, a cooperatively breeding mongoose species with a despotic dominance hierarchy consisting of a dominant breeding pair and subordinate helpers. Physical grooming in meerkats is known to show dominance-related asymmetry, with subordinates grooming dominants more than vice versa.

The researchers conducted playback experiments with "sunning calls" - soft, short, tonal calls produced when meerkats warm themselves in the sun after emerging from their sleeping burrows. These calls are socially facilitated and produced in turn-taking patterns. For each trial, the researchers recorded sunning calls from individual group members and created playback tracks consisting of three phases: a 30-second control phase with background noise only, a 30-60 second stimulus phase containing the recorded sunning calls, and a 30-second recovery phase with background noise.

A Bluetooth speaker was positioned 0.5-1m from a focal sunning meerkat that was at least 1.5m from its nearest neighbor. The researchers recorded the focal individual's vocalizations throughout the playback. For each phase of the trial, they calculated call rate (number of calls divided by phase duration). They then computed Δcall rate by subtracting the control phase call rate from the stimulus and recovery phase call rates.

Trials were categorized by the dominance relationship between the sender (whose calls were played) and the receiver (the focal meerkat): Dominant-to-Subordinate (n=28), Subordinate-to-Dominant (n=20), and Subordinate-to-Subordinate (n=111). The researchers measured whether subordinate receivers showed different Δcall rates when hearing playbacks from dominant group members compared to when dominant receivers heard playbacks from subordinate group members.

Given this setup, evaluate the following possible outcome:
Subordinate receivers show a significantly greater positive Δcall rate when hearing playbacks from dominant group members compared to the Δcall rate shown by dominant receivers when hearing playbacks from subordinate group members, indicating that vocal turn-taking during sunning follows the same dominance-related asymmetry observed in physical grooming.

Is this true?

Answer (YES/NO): YES